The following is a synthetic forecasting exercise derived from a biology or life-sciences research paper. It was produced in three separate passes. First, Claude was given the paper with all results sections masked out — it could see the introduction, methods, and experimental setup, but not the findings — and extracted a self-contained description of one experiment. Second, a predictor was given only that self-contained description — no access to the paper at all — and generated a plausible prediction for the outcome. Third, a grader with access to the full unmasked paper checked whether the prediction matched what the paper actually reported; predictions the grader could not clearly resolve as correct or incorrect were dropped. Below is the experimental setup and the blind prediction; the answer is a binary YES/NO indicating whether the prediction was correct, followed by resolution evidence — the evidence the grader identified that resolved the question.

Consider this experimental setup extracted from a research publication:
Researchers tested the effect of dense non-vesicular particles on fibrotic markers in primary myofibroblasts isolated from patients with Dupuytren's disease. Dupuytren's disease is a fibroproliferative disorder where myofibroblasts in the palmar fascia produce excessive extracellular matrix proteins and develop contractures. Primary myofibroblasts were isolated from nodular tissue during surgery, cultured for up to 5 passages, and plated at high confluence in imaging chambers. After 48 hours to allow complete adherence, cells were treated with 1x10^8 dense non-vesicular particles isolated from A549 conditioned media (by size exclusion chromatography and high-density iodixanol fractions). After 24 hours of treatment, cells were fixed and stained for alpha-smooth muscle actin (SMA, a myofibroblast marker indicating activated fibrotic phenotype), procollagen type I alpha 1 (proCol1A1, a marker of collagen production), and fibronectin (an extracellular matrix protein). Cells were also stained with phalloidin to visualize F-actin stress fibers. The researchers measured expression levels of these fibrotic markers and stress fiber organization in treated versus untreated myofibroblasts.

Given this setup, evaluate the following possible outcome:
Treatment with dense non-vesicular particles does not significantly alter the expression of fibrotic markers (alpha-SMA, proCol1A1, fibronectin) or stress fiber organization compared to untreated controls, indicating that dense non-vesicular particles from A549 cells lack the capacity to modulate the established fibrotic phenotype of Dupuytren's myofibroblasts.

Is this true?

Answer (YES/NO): NO